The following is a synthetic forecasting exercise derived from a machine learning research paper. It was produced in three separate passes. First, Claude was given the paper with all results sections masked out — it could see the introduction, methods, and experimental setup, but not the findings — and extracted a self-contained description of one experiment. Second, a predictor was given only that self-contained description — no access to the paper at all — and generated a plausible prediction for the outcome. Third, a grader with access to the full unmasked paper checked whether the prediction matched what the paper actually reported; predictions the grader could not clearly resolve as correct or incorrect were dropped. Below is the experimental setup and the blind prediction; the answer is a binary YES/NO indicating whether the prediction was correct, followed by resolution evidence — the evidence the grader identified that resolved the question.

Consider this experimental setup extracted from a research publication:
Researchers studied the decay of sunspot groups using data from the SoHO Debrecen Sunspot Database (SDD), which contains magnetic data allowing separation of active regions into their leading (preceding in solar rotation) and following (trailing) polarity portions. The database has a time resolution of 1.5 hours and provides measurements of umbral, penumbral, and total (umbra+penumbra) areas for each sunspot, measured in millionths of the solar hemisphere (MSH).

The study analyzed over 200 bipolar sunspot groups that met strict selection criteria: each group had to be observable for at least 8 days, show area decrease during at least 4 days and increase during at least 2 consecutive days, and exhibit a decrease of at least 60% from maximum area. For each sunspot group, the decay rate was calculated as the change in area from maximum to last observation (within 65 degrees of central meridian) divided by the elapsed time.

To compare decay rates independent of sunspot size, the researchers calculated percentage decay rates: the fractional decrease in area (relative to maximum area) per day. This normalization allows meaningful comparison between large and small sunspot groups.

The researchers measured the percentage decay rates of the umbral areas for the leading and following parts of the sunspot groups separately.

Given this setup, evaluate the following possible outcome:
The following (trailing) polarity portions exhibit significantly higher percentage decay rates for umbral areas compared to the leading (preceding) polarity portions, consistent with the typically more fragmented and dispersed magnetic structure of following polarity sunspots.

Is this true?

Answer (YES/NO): YES